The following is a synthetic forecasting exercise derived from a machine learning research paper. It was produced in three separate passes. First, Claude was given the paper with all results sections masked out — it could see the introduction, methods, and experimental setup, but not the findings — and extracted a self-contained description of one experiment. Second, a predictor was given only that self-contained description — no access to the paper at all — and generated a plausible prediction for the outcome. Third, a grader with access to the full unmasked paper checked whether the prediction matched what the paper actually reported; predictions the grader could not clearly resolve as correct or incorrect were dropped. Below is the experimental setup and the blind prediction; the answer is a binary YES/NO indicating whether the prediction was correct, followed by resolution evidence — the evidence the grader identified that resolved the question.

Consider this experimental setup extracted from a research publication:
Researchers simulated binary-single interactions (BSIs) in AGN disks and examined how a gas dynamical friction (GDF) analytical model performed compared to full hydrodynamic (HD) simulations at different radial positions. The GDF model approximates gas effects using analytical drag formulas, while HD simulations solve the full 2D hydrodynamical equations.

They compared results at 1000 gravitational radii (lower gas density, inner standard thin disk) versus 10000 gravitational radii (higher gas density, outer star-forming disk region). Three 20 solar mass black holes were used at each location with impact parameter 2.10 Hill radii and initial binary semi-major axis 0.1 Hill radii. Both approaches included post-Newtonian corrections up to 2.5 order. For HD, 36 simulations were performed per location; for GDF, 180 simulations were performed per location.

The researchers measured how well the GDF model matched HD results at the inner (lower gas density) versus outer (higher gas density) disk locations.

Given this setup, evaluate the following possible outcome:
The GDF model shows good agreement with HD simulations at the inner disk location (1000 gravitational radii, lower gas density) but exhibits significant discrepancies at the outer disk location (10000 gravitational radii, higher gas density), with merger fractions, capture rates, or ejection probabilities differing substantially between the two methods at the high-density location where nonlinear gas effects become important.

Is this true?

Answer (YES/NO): NO